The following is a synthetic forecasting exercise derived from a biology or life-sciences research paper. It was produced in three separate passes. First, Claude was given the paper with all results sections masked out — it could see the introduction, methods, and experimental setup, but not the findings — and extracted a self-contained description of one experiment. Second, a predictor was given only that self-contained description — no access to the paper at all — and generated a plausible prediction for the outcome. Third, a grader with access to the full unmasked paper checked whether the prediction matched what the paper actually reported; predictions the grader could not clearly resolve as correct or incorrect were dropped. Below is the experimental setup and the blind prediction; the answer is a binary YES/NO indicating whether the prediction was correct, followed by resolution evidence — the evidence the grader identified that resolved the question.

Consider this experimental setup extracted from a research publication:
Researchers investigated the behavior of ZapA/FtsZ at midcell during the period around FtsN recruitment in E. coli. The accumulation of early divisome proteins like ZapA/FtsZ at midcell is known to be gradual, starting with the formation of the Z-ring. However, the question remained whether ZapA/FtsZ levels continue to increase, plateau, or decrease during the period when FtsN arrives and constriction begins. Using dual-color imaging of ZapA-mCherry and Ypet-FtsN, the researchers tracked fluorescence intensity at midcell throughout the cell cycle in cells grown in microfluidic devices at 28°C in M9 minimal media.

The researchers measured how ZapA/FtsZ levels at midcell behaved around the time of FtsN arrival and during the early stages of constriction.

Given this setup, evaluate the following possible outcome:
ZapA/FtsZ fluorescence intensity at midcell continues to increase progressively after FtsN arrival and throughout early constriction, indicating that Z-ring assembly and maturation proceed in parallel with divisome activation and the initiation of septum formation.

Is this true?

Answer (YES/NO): NO